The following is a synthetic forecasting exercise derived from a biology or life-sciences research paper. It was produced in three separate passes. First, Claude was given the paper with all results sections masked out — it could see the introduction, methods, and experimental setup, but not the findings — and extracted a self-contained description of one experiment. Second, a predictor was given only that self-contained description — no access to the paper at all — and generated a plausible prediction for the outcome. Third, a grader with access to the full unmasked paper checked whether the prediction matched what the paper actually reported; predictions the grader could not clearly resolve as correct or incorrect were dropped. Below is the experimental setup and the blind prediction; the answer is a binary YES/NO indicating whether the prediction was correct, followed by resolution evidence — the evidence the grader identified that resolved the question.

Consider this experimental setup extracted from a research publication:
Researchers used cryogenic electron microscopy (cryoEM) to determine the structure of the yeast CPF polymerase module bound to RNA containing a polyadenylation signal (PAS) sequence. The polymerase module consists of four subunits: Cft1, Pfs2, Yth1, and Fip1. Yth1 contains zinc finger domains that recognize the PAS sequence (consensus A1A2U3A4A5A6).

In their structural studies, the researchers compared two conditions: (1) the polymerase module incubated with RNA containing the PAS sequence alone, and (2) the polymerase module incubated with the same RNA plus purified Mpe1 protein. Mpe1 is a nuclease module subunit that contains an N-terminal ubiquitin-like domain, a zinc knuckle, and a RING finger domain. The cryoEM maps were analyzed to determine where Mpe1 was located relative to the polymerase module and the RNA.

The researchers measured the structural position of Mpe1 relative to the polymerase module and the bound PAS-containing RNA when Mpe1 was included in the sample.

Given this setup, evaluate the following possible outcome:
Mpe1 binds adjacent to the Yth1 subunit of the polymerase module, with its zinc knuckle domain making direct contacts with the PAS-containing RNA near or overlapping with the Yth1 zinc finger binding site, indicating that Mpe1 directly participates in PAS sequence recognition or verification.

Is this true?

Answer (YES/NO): NO